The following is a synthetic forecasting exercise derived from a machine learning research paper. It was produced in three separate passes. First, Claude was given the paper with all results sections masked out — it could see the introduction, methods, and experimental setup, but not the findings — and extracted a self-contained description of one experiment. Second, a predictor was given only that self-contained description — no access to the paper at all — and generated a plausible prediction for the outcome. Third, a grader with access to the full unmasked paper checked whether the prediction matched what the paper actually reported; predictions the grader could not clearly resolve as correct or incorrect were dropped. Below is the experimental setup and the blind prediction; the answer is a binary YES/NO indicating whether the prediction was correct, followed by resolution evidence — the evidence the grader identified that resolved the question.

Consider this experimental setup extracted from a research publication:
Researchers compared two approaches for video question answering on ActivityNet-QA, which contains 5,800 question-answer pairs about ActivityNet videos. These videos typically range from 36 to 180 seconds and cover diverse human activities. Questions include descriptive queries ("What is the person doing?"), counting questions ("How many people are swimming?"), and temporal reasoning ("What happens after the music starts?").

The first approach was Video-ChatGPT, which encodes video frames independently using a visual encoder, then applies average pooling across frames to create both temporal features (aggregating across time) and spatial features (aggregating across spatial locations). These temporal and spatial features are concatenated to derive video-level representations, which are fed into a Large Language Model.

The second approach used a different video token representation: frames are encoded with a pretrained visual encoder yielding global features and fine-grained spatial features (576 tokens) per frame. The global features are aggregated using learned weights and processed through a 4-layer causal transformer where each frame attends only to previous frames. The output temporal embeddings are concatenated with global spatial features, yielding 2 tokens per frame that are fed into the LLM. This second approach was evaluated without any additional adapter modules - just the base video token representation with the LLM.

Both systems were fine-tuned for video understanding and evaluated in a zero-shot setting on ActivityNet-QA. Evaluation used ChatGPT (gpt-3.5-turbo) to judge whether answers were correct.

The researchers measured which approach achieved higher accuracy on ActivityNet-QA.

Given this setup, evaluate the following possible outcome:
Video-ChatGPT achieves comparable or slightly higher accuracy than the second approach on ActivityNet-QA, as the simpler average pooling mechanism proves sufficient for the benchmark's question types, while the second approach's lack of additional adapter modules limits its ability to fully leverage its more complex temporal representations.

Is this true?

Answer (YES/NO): NO